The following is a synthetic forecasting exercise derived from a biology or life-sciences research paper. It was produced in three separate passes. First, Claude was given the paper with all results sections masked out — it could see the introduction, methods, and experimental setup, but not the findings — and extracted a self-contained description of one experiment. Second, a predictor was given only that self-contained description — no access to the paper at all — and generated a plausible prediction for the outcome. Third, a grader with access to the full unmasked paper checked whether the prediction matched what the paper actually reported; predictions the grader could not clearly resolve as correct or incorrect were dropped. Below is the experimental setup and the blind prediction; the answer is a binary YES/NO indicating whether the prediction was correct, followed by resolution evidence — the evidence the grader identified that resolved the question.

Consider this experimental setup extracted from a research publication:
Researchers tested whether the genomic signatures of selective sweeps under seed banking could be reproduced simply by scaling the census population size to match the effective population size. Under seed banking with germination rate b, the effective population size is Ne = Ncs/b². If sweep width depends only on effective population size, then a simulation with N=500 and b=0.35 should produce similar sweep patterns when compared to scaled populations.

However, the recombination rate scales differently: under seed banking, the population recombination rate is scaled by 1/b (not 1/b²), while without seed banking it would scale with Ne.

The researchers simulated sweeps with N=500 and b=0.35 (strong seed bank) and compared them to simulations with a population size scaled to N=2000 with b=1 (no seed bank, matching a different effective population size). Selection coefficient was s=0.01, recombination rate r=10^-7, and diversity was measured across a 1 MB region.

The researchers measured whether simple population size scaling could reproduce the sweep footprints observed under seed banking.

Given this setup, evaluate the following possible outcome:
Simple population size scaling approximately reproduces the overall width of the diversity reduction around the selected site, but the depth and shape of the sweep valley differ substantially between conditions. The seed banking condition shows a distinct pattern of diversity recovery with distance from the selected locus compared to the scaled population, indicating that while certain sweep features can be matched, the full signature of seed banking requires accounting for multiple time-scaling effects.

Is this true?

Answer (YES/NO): NO